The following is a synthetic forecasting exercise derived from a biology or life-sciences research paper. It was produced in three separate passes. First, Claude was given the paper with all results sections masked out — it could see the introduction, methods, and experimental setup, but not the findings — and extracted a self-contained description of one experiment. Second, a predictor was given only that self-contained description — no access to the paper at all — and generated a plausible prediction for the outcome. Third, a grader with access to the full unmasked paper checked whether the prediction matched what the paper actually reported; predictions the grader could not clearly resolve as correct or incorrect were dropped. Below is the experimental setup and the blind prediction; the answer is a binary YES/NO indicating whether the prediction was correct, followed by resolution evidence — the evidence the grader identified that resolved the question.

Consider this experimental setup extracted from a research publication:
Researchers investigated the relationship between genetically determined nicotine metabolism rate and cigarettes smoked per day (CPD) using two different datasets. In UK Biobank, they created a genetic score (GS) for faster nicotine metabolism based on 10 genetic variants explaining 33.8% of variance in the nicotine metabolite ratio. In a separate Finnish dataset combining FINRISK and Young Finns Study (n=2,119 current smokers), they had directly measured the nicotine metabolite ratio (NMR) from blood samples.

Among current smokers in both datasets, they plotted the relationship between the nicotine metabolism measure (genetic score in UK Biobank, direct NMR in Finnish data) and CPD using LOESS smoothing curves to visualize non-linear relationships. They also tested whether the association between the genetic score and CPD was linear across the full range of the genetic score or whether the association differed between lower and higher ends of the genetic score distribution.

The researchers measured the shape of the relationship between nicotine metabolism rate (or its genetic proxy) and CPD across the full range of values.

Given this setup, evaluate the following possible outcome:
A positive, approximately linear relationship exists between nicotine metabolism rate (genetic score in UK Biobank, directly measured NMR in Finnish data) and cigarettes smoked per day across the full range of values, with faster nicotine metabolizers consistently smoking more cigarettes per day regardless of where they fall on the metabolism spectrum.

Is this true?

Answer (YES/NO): NO